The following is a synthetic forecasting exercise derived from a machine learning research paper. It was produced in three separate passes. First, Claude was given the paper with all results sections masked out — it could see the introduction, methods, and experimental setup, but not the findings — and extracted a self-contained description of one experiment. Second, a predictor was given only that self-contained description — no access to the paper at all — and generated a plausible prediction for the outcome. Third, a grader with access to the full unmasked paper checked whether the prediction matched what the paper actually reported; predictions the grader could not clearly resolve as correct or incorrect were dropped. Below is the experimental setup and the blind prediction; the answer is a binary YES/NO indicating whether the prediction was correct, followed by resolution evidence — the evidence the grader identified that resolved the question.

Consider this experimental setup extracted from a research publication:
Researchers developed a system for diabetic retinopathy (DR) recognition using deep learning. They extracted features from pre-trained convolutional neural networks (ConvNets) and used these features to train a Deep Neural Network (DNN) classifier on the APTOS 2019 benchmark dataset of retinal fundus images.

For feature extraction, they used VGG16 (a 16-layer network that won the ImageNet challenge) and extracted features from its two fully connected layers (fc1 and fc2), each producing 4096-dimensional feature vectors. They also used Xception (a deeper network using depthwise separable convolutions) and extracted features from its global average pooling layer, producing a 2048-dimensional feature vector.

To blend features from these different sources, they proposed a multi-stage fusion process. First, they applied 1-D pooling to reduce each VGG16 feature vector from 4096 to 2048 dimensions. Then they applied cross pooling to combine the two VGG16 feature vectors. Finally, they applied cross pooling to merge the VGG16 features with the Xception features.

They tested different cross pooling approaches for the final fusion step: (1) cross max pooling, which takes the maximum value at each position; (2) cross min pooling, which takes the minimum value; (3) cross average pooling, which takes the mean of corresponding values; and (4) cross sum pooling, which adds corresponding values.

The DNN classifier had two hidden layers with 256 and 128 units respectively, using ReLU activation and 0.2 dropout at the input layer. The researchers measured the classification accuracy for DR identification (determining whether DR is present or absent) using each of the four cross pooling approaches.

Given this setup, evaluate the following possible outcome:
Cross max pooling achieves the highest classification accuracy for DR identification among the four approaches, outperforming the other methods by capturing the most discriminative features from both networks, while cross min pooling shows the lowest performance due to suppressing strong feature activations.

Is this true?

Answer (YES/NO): NO